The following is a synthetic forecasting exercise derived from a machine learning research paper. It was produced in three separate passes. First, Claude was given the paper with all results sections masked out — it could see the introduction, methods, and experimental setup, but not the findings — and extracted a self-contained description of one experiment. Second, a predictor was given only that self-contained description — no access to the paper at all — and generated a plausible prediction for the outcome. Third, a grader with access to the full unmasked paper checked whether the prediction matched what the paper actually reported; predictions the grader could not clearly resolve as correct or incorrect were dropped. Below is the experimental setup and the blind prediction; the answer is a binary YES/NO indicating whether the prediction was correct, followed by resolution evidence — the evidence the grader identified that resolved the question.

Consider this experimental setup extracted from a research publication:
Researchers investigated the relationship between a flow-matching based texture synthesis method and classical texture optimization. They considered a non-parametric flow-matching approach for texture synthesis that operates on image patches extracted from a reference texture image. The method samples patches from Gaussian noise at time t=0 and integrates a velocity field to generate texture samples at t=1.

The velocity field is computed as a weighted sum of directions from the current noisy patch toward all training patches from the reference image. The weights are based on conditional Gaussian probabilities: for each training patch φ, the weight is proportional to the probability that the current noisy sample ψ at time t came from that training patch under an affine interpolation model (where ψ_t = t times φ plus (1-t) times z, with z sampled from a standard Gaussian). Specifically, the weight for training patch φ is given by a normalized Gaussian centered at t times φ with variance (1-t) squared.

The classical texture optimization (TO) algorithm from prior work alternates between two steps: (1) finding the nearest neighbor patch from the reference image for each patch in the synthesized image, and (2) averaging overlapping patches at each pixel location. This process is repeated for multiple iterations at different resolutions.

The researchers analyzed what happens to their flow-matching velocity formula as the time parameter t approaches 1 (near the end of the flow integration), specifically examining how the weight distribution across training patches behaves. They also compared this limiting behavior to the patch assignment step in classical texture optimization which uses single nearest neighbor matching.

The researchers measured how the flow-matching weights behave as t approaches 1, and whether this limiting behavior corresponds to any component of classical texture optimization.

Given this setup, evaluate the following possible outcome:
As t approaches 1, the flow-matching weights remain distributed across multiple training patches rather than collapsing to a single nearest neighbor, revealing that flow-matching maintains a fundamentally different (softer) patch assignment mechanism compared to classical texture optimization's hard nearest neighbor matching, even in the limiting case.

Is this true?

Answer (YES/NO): NO